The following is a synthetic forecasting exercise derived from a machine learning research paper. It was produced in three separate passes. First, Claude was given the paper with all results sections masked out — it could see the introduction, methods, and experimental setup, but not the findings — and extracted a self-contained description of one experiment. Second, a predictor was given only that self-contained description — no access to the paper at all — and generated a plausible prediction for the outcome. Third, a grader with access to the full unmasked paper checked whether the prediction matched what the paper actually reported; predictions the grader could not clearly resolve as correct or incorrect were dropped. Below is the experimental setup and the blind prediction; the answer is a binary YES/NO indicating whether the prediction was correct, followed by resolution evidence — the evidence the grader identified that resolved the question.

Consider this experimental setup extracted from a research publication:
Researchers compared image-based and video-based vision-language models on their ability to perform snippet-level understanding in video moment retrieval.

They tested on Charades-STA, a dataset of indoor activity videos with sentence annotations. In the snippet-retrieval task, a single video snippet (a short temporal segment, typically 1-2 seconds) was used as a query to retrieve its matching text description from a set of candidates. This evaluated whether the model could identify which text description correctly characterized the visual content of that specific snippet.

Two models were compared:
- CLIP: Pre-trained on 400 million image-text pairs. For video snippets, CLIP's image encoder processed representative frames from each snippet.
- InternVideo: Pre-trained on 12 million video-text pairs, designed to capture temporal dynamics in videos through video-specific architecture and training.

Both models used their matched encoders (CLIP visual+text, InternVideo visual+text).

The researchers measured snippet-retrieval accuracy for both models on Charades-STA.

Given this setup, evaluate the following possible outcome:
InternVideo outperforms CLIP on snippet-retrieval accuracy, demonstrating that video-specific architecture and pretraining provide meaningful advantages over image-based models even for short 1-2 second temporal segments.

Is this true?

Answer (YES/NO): YES